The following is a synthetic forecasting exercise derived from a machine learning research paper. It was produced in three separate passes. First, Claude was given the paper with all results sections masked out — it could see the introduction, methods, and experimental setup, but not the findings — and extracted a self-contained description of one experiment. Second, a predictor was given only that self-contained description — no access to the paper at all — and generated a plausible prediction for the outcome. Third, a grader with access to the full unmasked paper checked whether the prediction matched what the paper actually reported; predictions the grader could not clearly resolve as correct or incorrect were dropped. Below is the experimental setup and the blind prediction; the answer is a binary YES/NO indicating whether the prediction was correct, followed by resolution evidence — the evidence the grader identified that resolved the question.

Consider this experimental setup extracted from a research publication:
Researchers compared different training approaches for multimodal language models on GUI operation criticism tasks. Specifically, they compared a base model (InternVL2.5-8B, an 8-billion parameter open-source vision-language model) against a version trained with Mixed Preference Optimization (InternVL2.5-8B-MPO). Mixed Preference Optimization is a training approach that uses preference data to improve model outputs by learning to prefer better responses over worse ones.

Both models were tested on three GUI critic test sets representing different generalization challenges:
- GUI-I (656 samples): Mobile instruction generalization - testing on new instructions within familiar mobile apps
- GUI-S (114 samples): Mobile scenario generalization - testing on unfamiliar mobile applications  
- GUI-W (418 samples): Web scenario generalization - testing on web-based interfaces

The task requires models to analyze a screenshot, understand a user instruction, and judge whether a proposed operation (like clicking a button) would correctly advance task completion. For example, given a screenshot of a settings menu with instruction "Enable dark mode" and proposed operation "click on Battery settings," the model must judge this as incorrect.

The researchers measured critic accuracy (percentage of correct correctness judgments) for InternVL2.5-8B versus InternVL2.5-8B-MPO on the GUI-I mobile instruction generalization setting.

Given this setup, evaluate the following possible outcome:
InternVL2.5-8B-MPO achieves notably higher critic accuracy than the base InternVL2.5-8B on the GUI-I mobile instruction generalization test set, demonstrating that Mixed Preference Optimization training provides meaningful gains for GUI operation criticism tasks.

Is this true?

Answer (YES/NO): NO